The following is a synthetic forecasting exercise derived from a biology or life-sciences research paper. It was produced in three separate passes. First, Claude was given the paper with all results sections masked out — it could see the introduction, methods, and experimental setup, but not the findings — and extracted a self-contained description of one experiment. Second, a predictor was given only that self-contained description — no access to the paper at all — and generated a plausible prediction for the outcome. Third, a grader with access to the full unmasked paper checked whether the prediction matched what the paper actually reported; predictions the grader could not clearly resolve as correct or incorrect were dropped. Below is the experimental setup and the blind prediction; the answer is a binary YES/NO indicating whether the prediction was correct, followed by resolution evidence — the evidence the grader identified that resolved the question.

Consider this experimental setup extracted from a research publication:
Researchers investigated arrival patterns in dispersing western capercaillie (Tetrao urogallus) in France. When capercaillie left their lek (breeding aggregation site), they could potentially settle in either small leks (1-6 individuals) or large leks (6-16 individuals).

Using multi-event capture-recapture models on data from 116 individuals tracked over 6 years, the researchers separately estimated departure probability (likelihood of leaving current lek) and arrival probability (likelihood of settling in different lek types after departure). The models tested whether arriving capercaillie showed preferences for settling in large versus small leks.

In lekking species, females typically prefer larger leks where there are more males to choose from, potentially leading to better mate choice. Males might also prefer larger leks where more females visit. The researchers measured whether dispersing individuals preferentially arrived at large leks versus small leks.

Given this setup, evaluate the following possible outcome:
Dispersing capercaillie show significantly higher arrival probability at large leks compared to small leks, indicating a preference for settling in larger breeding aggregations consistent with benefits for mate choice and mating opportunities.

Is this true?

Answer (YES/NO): YES